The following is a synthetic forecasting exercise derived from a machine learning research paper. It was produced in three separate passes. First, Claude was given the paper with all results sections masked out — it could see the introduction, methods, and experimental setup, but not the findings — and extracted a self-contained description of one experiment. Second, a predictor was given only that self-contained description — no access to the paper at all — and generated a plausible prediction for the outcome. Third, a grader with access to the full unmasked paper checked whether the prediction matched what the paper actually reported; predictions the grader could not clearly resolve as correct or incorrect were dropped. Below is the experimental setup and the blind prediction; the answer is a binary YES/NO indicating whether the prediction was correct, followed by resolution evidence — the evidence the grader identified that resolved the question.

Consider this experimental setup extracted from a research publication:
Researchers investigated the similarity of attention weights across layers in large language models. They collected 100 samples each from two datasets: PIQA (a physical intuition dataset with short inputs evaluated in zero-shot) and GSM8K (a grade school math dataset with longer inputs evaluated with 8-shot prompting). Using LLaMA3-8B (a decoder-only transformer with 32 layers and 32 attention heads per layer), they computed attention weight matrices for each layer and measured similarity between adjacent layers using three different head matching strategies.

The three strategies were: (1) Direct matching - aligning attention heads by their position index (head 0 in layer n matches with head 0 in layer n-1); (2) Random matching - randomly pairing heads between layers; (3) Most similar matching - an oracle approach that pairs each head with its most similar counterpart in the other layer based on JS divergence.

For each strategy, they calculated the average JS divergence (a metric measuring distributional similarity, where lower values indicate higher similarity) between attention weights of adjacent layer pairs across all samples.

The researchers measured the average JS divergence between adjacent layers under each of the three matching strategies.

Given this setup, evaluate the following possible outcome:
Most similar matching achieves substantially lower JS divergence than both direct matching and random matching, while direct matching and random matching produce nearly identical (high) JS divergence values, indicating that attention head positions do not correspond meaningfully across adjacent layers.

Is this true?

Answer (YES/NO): YES